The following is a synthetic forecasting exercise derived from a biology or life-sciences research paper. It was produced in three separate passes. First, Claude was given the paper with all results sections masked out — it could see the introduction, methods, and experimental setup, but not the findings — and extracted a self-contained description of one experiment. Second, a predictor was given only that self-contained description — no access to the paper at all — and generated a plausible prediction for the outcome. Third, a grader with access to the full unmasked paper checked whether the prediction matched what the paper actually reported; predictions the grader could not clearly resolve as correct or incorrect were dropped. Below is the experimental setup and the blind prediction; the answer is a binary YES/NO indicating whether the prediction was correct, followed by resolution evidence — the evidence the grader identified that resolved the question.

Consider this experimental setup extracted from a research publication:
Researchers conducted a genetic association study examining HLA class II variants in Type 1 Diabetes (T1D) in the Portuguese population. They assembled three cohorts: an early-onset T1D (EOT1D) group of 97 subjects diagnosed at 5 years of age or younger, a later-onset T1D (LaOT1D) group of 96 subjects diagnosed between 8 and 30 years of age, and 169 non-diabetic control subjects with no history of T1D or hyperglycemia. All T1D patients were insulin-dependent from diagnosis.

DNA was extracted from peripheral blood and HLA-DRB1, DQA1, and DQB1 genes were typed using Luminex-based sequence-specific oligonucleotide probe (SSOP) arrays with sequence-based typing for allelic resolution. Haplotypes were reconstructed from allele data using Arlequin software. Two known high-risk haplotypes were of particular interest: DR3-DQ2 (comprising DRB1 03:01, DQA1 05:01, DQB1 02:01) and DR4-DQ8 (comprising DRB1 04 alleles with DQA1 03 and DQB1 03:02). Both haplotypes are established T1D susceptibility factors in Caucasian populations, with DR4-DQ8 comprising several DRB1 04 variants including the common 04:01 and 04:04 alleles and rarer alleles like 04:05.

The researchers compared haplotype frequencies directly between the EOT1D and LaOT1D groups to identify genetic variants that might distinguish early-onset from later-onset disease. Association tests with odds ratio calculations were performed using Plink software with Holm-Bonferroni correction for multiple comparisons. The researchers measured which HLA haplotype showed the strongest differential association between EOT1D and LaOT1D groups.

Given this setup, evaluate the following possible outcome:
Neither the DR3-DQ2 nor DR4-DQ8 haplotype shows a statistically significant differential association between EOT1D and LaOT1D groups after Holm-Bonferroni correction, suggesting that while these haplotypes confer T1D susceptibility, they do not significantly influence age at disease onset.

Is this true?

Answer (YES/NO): NO